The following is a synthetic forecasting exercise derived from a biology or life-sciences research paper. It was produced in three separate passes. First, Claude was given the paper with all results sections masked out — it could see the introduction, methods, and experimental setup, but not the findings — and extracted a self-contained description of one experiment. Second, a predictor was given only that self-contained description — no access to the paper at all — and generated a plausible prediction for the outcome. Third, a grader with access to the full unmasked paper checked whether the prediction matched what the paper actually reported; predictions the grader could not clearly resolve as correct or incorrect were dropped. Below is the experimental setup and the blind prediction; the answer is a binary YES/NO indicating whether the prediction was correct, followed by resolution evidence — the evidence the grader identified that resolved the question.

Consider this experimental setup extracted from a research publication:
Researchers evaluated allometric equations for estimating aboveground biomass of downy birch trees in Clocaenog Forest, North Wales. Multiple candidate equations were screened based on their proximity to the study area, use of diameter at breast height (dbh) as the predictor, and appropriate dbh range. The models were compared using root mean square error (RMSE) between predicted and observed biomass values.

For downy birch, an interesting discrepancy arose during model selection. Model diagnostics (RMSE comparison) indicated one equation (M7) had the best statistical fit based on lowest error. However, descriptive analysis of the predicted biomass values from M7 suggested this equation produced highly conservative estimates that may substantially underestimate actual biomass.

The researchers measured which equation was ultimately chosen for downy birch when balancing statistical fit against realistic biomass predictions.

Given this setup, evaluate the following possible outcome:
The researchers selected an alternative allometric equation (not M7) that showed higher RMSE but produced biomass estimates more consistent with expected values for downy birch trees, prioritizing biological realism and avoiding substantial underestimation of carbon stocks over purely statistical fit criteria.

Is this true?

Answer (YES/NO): YES